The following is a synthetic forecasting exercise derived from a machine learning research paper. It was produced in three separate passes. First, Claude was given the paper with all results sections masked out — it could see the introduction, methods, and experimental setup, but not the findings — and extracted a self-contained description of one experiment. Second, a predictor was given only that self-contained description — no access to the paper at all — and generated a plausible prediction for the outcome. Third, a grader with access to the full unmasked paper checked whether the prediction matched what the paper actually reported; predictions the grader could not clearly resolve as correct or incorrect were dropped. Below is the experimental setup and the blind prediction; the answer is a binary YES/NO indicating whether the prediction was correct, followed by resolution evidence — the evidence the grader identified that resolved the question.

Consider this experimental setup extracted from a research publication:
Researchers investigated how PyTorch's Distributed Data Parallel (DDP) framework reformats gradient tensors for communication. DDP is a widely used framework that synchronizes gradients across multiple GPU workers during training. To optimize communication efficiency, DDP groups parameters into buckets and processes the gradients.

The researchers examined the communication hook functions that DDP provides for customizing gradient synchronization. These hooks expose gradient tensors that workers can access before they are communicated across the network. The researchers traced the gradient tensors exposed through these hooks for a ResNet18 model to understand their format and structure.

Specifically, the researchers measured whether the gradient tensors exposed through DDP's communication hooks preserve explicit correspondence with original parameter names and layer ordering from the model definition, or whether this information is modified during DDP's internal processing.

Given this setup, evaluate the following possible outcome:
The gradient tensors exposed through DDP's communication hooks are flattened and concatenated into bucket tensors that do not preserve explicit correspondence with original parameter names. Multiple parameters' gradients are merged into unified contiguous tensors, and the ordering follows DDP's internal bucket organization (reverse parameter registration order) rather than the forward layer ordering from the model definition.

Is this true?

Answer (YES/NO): NO